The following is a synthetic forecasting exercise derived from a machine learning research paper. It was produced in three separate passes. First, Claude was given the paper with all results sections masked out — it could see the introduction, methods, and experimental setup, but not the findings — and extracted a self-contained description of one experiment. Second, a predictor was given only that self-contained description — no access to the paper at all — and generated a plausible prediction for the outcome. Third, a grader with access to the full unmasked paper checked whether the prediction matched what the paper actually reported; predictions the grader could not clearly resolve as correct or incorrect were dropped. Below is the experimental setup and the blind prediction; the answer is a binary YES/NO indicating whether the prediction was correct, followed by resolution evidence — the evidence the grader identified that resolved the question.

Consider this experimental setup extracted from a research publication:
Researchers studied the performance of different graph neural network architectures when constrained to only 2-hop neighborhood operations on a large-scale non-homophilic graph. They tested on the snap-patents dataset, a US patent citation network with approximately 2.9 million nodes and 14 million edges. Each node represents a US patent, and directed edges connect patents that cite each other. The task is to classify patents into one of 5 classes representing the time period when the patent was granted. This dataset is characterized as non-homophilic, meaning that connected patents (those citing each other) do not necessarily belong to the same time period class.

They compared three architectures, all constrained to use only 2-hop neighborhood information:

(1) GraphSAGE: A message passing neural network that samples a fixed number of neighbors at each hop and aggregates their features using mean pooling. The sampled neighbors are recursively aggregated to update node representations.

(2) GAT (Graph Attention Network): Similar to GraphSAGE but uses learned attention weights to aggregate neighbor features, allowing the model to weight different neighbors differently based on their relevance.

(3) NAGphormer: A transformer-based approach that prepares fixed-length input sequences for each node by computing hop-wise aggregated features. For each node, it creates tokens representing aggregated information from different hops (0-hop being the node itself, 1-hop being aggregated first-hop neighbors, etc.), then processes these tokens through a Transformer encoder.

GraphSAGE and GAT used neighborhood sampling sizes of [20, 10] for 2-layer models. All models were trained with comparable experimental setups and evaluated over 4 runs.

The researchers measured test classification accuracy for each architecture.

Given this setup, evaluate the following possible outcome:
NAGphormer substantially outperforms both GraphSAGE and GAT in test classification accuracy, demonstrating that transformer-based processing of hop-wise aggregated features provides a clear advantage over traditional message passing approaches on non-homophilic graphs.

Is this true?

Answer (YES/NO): YES